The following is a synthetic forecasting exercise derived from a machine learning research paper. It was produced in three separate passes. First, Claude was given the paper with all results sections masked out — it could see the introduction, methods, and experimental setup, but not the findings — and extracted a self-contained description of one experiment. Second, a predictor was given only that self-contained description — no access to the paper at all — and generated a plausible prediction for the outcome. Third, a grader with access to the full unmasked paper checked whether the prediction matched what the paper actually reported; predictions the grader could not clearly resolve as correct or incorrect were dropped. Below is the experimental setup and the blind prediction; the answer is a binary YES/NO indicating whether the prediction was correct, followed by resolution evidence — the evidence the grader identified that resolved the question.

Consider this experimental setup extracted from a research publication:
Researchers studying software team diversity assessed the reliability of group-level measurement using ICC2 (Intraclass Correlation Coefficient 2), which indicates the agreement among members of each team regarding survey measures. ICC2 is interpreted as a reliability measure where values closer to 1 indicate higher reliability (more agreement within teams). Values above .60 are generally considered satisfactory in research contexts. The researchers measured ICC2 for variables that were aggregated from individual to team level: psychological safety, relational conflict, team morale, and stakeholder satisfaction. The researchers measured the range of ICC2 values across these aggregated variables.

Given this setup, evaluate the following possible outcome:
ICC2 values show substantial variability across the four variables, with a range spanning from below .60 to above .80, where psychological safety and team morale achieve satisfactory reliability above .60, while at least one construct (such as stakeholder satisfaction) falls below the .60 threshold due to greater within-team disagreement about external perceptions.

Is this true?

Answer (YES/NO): NO